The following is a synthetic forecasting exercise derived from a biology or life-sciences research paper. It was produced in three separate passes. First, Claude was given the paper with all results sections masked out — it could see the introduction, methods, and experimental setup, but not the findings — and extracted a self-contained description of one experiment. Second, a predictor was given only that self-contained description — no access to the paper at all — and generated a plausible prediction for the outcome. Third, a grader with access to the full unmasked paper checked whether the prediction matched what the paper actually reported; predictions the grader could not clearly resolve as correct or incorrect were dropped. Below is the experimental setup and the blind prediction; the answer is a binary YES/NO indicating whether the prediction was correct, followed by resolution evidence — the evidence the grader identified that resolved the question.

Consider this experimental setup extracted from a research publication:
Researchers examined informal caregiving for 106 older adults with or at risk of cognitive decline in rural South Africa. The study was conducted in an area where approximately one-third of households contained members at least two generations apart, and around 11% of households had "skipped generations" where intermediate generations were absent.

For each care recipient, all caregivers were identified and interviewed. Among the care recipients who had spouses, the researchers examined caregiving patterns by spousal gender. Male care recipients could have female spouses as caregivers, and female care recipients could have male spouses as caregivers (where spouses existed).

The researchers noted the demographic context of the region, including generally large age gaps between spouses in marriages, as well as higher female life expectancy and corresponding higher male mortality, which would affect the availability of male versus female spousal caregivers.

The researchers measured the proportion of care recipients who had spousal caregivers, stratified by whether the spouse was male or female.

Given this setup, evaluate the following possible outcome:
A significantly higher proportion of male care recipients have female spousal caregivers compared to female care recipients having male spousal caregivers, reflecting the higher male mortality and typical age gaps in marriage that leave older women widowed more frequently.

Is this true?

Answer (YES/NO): YES